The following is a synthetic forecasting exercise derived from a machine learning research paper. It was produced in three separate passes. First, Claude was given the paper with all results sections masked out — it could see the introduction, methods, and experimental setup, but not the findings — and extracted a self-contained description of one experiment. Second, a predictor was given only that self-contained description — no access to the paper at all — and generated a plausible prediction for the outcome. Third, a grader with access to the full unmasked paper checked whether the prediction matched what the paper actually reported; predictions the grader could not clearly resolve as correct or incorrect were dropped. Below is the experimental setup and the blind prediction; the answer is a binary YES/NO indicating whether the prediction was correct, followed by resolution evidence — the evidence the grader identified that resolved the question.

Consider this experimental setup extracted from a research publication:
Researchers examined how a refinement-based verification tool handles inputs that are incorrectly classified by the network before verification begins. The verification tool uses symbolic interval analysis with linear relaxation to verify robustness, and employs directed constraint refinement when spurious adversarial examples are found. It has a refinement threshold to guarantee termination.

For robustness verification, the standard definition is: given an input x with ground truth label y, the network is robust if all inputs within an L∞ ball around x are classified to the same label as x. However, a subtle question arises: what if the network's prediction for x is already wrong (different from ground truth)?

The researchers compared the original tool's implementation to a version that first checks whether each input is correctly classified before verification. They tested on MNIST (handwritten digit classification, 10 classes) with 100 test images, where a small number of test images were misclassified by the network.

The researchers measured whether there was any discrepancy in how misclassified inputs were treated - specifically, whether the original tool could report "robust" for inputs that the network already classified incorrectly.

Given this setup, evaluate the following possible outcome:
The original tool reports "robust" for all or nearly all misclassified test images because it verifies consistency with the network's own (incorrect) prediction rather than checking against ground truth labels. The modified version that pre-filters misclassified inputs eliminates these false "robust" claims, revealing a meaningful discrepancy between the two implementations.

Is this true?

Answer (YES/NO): YES